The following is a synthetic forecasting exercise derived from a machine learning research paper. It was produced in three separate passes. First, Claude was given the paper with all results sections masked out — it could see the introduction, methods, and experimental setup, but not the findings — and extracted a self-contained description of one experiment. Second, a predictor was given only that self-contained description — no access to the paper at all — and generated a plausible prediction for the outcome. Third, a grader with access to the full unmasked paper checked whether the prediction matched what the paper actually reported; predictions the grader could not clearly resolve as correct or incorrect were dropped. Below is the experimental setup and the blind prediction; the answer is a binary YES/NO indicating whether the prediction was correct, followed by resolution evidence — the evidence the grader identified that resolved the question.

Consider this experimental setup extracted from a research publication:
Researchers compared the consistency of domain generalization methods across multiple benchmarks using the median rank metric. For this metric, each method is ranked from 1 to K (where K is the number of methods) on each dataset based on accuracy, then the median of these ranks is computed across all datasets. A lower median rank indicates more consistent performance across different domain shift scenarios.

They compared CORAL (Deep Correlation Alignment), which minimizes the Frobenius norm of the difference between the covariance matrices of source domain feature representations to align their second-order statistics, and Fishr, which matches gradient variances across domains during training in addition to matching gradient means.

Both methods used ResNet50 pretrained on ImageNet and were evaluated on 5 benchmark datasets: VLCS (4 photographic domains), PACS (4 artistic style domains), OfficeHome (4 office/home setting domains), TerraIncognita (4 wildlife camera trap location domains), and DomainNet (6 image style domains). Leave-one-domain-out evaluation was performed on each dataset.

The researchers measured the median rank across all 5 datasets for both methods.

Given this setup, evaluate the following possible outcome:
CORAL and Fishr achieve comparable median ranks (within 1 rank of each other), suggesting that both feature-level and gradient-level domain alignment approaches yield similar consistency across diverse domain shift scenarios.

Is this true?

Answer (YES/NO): YES